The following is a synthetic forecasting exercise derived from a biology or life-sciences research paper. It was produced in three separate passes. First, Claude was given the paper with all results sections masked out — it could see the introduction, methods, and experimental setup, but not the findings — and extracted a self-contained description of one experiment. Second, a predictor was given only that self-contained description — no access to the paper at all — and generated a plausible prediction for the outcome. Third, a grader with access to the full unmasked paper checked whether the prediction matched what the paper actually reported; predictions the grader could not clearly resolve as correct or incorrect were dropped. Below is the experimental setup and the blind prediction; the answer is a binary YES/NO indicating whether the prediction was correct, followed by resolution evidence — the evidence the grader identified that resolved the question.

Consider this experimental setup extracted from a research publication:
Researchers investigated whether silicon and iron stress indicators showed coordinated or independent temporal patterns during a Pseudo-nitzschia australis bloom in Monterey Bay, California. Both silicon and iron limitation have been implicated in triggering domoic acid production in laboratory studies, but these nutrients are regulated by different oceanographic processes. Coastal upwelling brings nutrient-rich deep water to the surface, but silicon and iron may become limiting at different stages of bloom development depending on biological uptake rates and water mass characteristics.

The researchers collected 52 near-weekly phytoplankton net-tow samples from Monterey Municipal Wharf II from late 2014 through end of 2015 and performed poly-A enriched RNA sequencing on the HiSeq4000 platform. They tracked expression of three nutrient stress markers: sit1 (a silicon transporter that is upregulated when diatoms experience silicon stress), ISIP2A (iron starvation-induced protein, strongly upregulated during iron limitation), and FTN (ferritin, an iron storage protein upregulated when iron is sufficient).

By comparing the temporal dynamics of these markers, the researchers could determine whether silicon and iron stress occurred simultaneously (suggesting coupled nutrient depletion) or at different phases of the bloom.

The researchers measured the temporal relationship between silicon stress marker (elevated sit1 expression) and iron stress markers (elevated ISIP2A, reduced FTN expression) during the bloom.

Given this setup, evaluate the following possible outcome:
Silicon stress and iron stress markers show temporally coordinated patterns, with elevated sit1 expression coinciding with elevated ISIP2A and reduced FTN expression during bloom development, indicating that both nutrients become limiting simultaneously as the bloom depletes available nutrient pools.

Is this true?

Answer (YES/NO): YES